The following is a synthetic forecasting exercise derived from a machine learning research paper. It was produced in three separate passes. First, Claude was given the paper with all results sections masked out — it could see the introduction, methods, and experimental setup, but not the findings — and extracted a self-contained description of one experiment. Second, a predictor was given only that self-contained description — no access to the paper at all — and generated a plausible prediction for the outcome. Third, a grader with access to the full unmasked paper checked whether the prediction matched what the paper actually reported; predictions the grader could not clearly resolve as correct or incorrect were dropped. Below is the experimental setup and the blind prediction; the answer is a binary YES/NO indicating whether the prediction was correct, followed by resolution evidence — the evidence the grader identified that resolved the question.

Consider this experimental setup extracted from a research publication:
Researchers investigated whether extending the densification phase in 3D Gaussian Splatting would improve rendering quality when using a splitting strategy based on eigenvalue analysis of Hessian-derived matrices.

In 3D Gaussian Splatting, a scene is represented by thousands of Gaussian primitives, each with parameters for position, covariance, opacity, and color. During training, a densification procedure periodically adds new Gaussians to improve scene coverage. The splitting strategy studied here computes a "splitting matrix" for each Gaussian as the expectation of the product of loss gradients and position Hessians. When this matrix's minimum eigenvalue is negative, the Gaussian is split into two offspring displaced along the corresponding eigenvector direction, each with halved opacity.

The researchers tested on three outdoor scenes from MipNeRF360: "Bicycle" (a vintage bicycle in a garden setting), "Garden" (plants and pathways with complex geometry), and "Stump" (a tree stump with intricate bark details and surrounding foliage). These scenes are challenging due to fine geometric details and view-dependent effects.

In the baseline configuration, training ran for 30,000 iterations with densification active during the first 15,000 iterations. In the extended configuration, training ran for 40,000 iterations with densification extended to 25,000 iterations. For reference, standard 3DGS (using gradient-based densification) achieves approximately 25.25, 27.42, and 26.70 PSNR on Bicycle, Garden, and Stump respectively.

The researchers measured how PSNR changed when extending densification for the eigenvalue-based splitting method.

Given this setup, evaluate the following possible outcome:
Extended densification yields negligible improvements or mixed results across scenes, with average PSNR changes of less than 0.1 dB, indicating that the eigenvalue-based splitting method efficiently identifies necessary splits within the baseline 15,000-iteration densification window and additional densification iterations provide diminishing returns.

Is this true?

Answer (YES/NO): NO